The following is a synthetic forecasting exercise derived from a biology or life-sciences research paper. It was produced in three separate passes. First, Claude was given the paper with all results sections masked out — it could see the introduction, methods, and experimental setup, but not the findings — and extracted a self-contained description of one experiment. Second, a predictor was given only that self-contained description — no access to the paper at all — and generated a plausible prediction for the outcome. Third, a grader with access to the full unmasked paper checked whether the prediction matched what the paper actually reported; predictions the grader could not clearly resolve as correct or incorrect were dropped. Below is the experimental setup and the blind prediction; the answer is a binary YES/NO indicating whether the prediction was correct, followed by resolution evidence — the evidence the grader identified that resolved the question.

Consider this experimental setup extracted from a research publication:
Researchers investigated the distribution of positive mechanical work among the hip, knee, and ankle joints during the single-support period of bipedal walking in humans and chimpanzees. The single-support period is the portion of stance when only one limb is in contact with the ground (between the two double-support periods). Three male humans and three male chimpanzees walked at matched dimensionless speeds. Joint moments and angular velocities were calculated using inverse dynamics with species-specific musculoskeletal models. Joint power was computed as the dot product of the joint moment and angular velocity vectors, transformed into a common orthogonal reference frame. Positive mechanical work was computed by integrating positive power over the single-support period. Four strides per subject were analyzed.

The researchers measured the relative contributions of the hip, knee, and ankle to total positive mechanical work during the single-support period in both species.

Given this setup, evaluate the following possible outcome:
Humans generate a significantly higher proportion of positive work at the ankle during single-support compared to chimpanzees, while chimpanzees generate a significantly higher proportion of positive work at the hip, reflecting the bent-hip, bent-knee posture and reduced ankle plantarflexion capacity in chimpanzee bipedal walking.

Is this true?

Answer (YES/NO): NO